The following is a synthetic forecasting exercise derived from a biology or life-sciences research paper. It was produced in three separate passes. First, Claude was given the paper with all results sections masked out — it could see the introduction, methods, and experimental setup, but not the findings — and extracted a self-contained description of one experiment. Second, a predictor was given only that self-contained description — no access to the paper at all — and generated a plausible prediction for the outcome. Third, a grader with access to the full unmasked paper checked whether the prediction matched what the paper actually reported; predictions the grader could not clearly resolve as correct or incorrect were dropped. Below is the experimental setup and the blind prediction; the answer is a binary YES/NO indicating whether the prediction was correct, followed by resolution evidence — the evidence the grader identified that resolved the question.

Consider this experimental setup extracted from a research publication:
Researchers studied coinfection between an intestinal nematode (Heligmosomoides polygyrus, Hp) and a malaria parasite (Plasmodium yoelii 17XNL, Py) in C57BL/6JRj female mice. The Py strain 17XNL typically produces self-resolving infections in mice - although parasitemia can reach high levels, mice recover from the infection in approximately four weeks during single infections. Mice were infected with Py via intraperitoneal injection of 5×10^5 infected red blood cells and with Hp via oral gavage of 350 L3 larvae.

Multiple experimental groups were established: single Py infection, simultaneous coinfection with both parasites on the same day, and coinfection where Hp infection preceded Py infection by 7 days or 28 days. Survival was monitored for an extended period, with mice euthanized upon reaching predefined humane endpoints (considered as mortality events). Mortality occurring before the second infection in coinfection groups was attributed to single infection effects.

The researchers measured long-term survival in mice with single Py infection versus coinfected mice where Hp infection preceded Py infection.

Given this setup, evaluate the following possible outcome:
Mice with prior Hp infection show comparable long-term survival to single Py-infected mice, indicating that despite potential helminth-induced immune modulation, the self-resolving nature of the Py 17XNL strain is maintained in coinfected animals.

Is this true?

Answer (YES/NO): NO